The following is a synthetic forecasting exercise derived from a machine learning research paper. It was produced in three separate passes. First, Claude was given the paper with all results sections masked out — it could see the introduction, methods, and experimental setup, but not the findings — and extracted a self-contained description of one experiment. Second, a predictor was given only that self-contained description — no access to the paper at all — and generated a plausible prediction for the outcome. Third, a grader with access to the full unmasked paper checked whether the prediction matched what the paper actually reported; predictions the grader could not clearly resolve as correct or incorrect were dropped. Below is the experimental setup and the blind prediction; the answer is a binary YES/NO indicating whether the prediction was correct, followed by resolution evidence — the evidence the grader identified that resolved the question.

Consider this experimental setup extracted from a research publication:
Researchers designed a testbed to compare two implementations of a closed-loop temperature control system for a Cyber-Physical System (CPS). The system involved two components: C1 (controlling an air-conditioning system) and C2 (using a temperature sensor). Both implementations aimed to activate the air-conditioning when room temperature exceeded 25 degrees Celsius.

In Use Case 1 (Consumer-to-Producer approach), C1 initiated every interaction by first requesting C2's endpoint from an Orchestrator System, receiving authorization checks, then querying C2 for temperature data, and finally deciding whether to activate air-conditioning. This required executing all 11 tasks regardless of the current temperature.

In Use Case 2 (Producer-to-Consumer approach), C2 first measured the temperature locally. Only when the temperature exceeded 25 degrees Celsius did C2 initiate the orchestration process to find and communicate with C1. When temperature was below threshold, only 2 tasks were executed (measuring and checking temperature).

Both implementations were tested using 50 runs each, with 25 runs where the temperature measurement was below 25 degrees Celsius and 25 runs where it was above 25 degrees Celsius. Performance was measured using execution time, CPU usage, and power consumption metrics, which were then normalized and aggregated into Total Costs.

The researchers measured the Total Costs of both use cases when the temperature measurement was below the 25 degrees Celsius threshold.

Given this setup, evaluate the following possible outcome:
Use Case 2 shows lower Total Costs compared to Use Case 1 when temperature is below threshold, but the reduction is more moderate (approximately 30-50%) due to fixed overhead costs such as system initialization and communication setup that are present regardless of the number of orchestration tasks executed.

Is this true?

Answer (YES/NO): NO